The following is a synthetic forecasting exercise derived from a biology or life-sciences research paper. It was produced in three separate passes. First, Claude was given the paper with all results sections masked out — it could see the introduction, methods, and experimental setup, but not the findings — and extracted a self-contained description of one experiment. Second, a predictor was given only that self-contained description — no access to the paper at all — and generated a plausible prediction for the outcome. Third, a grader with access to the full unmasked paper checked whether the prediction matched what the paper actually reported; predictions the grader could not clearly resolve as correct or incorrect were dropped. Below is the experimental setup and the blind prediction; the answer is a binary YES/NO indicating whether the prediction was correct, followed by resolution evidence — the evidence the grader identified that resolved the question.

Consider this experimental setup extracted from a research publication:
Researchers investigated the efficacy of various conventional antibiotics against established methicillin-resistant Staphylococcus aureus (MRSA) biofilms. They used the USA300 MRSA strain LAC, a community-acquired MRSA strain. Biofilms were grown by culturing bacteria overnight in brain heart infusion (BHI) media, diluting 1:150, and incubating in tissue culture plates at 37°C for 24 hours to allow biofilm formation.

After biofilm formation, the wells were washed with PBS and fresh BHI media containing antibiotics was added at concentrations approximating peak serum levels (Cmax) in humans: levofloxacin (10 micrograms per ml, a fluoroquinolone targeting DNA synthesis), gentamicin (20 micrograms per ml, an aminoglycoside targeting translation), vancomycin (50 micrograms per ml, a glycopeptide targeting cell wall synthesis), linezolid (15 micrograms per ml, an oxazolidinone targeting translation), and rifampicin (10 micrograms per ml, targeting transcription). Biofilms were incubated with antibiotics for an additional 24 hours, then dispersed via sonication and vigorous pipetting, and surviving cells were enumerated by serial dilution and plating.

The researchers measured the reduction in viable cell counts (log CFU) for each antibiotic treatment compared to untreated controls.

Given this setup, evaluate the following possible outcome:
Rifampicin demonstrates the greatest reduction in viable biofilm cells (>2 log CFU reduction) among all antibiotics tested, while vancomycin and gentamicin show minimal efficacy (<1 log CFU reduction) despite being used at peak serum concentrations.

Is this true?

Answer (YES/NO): NO